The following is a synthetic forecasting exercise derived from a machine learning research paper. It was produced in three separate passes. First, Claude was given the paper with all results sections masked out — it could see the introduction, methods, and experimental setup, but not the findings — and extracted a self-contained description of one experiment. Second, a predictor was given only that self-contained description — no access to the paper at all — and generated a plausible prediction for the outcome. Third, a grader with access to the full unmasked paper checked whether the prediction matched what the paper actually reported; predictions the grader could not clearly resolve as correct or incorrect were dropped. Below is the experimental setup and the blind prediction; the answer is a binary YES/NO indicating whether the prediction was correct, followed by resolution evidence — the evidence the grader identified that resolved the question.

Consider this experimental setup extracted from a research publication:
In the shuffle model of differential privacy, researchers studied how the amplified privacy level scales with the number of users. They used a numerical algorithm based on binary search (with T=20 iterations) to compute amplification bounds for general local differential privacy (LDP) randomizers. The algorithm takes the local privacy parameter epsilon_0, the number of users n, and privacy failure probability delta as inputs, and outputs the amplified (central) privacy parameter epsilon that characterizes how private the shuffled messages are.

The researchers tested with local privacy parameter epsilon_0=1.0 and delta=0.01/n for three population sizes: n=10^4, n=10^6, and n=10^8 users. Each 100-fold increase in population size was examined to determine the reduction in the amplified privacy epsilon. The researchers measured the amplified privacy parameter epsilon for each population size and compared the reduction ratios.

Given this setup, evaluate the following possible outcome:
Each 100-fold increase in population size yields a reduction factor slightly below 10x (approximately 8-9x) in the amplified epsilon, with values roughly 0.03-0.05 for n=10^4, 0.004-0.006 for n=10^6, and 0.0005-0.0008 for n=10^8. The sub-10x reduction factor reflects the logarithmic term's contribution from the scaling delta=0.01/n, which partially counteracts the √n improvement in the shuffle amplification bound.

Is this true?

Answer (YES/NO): YES